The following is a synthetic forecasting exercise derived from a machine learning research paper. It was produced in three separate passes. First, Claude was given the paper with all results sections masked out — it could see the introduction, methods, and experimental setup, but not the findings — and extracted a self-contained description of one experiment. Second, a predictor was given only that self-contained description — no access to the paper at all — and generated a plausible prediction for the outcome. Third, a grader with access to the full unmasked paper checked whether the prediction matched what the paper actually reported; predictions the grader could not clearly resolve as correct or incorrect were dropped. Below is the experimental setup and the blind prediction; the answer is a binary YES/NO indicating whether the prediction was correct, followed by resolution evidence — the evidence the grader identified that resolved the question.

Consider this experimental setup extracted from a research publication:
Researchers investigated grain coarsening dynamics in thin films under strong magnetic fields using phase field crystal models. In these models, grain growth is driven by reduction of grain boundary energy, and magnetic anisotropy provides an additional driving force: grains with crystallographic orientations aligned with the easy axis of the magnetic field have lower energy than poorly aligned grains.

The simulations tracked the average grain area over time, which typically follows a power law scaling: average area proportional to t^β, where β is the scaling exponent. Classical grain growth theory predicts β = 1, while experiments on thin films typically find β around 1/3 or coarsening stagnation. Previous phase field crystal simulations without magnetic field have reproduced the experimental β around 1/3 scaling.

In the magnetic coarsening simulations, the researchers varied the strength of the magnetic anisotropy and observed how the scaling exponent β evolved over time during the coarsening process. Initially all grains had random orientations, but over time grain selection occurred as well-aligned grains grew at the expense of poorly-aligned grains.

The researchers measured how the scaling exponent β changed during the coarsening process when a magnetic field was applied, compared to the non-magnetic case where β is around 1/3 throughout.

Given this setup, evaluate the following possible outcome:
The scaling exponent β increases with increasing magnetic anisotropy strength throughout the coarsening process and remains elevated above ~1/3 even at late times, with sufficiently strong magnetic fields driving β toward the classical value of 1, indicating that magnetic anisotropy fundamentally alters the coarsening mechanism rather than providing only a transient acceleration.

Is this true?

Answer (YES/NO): NO